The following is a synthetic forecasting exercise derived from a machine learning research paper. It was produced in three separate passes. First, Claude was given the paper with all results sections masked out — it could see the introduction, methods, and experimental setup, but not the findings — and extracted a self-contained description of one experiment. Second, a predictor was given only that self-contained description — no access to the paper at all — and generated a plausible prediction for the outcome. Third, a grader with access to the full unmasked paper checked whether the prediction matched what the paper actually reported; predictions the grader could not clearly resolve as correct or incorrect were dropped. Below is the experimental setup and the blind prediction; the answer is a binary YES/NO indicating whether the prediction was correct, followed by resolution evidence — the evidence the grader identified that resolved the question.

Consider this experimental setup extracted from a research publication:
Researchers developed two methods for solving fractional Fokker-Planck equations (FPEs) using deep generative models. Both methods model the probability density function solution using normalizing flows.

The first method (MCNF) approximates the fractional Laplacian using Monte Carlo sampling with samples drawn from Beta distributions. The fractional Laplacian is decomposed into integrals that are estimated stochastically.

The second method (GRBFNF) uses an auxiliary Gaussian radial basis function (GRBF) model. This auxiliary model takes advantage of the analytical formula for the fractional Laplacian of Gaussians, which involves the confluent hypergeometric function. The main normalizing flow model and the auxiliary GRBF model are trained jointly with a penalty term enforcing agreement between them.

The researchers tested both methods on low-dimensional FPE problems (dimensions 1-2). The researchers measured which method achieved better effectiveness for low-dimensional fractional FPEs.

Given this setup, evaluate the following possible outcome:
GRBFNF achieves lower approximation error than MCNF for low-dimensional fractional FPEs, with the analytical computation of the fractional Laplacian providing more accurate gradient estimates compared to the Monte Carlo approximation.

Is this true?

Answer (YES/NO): NO